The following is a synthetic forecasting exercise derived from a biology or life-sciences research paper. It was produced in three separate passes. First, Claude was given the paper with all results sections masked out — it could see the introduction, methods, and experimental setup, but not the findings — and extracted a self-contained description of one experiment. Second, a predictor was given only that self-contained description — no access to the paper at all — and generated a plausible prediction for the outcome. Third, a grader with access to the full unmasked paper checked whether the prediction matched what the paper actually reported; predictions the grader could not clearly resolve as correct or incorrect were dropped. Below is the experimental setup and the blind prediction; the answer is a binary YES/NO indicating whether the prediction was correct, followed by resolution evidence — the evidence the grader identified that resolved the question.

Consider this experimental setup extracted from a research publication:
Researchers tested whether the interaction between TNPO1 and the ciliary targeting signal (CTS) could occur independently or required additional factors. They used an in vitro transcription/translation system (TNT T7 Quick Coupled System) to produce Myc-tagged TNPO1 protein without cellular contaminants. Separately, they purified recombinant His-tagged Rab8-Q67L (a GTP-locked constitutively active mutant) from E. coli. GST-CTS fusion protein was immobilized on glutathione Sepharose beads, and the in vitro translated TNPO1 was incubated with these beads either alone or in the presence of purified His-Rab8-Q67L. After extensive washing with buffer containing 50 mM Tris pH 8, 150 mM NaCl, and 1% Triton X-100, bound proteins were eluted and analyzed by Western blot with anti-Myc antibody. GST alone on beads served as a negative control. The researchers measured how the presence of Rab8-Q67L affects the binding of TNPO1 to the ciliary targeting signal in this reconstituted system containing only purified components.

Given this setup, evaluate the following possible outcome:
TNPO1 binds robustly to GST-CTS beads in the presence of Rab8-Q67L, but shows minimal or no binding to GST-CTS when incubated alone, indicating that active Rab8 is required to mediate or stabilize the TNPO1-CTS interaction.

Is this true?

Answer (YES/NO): NO